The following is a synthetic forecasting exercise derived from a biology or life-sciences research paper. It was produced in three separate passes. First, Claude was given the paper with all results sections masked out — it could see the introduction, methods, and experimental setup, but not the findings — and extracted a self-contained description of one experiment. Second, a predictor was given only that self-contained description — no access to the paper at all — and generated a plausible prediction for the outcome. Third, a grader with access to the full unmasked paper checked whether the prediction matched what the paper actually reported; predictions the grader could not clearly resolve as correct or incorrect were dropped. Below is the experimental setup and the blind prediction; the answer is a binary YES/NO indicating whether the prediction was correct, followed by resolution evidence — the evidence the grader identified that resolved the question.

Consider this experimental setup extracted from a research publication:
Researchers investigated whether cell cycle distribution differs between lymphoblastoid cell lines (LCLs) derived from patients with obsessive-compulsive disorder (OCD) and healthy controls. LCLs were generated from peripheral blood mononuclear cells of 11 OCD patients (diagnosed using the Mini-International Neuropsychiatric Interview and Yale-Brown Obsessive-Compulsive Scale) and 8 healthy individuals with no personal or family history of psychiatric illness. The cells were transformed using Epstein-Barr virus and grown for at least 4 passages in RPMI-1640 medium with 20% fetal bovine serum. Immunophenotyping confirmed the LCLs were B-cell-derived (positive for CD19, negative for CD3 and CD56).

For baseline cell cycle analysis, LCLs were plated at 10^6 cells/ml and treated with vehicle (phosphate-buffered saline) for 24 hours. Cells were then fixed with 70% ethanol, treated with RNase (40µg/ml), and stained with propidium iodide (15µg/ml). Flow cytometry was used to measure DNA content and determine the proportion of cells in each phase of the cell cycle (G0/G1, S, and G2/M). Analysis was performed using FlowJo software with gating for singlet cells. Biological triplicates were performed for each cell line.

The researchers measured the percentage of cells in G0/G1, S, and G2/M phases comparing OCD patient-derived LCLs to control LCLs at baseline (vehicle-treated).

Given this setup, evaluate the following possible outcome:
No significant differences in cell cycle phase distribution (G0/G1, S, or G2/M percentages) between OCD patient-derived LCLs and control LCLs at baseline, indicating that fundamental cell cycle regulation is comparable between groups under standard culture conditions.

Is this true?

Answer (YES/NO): NO